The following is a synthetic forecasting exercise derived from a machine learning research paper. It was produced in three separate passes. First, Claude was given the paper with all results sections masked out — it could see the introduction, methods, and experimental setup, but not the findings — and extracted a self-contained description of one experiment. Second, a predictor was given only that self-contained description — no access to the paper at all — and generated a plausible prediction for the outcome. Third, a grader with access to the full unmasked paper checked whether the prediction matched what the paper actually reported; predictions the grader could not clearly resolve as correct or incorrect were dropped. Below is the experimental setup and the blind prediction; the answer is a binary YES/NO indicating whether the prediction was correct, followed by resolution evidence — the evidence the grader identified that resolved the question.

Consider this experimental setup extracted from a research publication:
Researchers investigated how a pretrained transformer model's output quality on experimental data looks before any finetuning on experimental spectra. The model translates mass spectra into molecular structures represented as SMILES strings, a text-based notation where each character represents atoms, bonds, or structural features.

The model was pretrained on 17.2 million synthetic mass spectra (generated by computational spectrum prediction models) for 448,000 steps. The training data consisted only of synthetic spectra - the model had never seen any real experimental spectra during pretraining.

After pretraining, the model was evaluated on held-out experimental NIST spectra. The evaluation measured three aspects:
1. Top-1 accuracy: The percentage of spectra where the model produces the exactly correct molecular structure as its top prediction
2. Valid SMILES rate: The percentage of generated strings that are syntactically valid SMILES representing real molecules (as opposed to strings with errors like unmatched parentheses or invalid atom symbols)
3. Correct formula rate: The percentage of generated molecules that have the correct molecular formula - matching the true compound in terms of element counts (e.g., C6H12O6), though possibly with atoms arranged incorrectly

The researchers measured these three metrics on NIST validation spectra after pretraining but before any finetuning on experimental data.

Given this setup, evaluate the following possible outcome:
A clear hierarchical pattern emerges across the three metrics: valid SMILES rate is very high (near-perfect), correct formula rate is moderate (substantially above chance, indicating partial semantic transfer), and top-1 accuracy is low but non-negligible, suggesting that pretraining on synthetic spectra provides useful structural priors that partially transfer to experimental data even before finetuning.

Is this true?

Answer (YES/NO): NO